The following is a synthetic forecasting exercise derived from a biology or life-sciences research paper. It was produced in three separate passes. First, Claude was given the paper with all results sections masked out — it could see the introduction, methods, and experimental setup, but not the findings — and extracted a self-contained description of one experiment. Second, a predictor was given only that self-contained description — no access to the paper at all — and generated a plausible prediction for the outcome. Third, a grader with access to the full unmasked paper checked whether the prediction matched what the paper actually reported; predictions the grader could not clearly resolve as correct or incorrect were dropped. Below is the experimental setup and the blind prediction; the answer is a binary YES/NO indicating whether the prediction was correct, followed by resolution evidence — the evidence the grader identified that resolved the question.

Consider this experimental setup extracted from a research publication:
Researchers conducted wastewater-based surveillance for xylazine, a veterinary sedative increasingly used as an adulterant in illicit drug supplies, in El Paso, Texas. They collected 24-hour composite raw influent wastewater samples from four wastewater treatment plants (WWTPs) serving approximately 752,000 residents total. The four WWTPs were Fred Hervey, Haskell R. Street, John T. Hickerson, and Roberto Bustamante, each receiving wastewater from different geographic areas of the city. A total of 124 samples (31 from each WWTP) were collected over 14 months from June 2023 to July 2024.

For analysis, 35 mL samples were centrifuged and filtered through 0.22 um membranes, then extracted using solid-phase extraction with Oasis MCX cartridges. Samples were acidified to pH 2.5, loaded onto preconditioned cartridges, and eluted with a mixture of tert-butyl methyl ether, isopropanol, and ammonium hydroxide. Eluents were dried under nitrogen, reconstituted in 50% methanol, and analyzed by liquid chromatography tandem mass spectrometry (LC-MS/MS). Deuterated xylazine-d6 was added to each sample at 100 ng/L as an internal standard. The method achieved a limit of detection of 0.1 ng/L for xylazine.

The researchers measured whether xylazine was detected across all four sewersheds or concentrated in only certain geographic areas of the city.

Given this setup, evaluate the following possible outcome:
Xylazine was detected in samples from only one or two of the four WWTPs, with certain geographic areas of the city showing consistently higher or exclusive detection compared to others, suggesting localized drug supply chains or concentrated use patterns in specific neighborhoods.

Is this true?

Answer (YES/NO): NO